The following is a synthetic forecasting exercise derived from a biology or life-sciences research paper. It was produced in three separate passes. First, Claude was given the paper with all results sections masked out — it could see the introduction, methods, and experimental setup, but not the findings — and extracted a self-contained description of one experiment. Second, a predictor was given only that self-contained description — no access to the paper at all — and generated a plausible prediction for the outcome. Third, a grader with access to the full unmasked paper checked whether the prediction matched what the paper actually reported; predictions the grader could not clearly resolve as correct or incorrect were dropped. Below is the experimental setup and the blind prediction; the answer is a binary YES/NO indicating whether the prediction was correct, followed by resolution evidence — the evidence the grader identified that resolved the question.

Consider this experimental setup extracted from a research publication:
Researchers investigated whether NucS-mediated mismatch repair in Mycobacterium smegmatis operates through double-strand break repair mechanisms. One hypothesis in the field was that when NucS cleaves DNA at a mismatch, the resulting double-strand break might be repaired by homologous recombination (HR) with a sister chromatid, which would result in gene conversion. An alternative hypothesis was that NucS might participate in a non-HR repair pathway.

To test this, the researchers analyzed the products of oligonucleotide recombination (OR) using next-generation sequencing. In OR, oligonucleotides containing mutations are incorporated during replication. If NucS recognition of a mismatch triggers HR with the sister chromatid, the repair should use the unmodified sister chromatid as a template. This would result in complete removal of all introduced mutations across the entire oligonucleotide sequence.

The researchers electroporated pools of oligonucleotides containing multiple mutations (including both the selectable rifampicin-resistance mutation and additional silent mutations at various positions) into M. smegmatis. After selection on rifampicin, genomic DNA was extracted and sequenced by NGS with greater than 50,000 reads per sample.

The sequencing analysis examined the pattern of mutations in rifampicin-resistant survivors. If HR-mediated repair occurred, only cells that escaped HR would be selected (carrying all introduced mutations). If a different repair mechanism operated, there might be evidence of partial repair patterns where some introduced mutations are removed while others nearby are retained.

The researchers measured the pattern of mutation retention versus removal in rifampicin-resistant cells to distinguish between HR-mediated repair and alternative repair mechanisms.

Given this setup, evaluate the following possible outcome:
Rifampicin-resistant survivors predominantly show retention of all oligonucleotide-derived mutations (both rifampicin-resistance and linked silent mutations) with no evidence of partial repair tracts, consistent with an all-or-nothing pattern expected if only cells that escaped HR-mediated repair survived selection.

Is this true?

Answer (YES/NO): NO